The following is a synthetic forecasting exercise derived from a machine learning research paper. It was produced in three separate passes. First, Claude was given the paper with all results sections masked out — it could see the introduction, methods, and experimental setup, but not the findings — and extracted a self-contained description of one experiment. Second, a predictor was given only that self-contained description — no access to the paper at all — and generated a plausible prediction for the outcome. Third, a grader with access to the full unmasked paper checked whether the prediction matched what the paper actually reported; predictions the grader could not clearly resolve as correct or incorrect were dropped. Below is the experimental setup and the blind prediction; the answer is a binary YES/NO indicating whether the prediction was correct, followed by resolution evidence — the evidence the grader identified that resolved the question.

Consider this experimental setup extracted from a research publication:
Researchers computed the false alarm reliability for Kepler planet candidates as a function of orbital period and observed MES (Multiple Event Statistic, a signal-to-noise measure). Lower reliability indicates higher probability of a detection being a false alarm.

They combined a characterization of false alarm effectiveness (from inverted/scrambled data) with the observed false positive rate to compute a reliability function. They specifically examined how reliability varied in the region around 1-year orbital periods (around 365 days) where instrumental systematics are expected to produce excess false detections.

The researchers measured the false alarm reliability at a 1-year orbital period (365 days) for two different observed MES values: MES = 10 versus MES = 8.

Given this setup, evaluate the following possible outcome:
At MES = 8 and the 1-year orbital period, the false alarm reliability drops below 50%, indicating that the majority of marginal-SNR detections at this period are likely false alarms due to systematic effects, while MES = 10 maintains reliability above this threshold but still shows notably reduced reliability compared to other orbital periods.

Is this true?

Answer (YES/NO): NO